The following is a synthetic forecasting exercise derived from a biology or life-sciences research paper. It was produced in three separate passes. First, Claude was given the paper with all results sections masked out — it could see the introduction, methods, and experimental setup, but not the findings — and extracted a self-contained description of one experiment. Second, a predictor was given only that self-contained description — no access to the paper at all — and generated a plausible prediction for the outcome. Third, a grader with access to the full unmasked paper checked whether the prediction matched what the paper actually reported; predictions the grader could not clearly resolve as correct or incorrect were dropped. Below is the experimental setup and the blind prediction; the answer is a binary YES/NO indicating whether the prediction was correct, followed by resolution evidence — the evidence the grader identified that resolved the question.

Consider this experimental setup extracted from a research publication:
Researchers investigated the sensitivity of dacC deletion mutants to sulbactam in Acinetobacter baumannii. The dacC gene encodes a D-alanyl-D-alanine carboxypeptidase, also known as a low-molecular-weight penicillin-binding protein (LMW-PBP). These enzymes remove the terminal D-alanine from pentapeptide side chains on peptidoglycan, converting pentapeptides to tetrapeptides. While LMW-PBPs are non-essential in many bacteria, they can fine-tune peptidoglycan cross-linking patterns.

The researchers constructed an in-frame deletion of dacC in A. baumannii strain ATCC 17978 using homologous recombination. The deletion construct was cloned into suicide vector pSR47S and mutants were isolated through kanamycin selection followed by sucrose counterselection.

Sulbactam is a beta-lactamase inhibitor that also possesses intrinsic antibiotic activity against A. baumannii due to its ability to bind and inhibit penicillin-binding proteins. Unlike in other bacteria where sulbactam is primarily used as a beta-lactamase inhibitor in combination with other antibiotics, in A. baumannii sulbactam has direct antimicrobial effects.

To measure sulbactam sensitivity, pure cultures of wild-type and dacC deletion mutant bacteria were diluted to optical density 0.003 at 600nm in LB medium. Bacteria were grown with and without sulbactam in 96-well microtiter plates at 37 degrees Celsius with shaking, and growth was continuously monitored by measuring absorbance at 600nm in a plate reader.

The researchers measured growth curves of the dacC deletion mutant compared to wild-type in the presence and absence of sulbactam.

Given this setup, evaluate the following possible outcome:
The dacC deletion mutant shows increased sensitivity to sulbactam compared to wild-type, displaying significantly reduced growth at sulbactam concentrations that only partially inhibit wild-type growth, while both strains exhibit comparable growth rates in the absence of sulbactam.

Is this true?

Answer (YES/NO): YES